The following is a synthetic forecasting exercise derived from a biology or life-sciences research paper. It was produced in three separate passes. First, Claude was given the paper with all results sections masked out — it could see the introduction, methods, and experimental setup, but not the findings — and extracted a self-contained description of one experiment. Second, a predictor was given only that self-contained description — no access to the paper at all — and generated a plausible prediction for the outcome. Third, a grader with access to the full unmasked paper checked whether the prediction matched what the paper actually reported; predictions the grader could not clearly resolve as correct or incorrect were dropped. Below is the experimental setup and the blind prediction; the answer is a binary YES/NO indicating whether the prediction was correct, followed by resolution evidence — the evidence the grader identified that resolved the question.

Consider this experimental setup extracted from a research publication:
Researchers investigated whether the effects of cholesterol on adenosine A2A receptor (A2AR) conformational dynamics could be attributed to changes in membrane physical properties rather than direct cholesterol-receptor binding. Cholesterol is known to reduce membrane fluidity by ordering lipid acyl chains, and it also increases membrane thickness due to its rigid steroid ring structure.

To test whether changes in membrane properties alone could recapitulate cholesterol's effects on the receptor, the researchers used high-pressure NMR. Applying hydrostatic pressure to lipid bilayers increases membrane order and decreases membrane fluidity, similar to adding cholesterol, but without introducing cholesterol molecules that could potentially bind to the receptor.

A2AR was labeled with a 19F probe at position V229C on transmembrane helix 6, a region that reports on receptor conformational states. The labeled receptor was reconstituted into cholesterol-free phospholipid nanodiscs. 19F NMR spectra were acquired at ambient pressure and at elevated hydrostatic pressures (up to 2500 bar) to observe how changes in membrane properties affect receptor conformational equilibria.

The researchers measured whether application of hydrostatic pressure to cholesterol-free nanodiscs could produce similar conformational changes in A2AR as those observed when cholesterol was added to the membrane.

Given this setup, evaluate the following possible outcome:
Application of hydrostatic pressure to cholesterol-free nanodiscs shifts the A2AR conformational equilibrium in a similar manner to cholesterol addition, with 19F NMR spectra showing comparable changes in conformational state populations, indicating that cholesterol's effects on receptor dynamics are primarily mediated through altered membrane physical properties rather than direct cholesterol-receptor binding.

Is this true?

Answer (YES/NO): YES